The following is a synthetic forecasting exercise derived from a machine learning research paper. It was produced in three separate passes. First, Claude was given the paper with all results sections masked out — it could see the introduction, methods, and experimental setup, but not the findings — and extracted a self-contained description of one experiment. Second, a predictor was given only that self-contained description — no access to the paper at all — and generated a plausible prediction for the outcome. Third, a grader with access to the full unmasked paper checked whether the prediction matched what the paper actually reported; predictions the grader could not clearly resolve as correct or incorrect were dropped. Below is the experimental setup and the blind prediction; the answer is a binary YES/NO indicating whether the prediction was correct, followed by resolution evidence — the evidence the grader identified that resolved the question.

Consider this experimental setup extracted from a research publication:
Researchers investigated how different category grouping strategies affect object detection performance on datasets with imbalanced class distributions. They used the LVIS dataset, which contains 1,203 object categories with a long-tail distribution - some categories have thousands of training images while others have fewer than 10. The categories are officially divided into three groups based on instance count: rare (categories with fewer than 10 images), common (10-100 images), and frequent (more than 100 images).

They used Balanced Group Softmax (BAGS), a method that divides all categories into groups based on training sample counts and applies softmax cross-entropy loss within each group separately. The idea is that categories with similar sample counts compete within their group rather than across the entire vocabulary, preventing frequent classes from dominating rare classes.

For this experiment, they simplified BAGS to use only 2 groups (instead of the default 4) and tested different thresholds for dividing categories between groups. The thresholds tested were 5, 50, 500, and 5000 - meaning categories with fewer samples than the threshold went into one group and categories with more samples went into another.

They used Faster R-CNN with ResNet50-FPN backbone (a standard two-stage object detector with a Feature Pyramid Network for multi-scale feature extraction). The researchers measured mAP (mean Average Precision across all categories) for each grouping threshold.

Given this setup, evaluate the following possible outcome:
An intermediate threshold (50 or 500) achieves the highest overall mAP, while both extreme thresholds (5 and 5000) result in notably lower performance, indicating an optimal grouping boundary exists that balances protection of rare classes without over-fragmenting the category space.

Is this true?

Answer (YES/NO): YES